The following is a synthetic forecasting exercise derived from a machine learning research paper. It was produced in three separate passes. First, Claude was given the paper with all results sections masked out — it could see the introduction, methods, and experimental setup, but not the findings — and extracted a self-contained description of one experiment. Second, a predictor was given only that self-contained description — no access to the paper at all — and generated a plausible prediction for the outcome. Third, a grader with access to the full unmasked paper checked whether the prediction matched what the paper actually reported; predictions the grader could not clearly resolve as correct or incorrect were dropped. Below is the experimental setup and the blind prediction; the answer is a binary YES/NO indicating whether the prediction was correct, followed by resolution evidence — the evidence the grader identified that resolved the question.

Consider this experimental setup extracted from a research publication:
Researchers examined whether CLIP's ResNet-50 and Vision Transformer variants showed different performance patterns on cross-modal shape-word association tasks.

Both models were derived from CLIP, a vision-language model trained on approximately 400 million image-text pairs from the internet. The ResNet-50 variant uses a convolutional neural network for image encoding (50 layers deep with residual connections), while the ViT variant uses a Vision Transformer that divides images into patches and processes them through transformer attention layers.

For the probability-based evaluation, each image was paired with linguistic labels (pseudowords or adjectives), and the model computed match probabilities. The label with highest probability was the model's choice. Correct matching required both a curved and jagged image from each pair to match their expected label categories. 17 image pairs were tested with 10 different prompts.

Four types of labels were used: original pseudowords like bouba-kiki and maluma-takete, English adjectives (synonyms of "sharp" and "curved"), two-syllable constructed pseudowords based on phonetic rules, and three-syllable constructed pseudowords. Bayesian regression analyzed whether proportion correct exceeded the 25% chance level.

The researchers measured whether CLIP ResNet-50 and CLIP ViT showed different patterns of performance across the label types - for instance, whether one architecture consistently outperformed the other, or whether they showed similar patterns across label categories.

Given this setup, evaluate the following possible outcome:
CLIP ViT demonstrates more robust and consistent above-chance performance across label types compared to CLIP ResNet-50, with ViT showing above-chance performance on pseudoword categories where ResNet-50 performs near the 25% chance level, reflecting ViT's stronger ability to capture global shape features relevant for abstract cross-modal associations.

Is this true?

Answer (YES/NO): NO